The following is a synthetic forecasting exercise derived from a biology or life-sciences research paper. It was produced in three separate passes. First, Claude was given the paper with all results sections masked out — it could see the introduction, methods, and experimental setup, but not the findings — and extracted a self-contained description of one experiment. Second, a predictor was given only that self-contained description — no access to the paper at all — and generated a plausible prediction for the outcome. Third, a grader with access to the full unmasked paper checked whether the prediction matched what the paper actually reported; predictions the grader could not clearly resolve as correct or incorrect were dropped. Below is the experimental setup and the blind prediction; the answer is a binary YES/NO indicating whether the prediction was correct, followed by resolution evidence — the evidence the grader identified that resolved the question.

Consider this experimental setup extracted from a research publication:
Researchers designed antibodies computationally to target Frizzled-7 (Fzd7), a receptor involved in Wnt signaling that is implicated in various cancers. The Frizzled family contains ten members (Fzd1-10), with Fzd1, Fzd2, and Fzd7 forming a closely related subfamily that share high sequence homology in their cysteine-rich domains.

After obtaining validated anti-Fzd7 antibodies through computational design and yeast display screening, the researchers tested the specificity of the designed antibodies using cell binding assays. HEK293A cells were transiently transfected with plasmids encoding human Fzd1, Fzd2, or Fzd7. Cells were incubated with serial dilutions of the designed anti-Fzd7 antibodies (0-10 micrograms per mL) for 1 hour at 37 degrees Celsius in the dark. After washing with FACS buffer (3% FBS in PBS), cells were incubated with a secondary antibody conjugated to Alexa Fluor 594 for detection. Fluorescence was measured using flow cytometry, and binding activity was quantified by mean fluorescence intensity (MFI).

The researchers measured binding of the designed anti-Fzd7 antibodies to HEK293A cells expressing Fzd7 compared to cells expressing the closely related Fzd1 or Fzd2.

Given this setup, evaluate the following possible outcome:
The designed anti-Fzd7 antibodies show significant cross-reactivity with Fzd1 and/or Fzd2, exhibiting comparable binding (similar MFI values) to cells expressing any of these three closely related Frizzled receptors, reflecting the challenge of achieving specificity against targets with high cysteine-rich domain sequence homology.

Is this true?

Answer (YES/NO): NO